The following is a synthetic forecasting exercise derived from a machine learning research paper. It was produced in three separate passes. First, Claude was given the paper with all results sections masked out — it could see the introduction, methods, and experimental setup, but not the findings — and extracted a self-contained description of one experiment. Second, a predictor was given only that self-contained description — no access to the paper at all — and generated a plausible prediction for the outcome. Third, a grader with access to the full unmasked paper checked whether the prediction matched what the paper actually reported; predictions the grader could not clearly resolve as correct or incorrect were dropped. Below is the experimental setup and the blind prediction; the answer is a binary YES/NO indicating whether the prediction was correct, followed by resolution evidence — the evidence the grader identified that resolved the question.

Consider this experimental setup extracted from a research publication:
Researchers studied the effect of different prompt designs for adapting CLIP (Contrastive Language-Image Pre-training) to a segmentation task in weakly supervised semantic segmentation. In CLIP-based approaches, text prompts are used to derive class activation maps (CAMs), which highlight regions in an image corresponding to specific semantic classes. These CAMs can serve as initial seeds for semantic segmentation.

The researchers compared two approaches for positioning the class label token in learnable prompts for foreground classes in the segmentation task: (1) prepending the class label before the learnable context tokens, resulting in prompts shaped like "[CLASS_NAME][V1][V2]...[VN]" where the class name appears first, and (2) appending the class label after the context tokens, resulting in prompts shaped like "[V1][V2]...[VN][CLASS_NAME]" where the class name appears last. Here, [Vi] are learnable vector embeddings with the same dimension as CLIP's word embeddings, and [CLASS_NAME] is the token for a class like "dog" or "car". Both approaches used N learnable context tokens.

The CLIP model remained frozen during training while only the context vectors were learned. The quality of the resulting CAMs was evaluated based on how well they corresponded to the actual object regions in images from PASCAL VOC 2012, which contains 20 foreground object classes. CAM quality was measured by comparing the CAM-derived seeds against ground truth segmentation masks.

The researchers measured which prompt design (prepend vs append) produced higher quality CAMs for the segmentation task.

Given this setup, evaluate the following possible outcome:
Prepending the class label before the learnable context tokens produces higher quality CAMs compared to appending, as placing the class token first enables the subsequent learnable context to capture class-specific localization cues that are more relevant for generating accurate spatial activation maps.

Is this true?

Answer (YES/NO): YES